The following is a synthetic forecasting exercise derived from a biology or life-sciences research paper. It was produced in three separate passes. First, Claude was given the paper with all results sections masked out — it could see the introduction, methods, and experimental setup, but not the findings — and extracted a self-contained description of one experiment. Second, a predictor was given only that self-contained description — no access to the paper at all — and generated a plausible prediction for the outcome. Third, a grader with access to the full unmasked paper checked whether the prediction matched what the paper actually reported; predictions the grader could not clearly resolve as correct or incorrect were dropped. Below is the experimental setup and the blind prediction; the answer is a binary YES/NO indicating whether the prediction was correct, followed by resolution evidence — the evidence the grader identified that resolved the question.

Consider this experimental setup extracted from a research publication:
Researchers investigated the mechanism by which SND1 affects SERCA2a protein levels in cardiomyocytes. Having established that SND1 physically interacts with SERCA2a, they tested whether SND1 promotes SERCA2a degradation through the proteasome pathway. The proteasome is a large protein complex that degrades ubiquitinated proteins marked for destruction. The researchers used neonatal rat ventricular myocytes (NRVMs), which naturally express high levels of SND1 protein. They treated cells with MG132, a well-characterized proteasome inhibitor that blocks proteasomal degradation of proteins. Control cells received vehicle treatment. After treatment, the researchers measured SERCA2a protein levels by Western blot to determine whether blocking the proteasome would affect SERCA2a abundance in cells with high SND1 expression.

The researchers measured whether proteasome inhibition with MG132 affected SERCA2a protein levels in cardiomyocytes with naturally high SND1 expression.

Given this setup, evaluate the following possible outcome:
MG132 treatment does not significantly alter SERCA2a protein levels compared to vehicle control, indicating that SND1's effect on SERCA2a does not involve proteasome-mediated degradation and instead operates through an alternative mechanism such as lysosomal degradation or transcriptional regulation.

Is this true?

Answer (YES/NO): NO